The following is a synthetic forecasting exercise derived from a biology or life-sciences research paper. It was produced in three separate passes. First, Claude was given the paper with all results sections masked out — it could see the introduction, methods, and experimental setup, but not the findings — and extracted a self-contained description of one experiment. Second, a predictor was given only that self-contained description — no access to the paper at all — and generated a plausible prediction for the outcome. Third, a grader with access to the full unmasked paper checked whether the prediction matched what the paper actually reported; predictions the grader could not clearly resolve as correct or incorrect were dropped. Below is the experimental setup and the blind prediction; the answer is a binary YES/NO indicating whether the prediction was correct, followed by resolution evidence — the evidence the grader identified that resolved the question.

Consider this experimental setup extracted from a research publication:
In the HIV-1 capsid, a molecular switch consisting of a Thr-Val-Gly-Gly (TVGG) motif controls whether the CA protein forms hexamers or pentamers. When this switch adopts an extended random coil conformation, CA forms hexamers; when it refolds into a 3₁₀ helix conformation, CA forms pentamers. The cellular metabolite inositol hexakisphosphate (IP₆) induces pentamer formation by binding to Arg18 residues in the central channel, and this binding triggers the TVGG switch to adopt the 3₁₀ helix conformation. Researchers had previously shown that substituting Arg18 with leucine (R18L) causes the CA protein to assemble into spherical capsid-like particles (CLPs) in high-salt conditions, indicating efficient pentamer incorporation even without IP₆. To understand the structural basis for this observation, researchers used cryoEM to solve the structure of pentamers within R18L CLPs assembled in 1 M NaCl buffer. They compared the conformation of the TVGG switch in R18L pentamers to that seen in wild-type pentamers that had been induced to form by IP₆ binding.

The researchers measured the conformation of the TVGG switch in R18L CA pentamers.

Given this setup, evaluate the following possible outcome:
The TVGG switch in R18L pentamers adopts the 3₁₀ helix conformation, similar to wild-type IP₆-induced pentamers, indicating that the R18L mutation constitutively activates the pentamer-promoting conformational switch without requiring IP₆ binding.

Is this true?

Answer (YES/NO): NO